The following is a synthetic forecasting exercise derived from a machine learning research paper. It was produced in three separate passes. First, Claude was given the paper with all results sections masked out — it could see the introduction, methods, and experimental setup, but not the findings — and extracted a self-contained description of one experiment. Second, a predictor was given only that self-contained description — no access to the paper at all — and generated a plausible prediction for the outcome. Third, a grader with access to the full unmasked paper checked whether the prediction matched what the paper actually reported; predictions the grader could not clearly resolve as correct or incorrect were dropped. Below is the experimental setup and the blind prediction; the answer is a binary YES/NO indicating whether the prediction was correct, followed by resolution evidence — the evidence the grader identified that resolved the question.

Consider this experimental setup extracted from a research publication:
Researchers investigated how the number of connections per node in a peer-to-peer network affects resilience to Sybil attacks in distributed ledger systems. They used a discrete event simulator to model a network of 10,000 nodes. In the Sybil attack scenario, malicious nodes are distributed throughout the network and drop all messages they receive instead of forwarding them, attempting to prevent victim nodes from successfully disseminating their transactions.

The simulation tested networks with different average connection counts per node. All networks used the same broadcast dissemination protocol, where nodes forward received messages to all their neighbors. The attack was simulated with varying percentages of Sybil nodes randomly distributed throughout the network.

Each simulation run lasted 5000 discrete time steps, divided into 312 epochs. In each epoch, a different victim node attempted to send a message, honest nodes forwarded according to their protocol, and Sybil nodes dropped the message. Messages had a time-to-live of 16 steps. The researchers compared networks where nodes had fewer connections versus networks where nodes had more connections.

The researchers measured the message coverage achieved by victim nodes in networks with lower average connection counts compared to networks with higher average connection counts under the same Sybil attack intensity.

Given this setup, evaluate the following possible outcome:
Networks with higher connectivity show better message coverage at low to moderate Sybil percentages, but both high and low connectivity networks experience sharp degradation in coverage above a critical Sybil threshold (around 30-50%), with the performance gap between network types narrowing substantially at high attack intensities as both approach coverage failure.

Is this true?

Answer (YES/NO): NO